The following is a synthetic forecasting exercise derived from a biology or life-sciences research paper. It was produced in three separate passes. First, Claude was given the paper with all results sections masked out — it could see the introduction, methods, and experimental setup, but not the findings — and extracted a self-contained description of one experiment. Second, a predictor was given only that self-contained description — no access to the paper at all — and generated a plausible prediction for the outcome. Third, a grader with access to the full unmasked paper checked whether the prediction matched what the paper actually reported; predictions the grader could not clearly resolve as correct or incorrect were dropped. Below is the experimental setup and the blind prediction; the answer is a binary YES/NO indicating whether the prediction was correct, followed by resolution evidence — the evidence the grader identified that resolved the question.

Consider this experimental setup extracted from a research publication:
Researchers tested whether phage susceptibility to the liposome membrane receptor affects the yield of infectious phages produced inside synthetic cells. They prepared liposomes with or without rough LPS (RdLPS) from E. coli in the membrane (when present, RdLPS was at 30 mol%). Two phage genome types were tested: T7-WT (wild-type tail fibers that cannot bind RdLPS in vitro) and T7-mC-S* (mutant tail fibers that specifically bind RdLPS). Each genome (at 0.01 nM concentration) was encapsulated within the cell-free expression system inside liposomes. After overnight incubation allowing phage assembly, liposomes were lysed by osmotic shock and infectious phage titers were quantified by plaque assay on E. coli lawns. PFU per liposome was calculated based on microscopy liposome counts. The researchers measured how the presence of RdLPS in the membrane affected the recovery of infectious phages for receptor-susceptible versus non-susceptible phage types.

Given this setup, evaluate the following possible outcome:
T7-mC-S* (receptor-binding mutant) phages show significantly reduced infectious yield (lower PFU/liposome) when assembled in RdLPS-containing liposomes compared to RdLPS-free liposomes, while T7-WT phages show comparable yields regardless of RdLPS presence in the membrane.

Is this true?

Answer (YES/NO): YES